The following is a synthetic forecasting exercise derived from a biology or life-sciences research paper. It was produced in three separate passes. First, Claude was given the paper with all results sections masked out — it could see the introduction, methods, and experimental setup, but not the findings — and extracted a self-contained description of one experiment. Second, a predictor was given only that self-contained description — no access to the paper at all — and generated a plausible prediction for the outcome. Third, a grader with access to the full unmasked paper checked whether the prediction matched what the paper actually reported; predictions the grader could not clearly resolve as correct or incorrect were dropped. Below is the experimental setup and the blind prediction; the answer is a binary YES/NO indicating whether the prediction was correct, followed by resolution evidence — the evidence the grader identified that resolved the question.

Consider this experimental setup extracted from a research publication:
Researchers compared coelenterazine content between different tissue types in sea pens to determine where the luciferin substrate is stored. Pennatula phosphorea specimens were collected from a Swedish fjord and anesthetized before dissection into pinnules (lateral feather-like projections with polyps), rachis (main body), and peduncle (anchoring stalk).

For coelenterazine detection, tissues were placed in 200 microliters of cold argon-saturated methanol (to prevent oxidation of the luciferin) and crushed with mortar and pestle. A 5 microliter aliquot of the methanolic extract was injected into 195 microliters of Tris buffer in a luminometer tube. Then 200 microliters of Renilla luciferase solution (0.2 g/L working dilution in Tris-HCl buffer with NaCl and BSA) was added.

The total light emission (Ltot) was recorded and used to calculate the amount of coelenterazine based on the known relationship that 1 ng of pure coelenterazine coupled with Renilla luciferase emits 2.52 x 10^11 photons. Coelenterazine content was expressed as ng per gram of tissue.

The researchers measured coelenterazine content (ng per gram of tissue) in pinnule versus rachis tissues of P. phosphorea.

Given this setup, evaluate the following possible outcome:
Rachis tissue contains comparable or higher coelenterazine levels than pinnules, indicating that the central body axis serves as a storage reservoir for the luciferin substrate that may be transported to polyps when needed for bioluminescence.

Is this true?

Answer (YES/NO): NO